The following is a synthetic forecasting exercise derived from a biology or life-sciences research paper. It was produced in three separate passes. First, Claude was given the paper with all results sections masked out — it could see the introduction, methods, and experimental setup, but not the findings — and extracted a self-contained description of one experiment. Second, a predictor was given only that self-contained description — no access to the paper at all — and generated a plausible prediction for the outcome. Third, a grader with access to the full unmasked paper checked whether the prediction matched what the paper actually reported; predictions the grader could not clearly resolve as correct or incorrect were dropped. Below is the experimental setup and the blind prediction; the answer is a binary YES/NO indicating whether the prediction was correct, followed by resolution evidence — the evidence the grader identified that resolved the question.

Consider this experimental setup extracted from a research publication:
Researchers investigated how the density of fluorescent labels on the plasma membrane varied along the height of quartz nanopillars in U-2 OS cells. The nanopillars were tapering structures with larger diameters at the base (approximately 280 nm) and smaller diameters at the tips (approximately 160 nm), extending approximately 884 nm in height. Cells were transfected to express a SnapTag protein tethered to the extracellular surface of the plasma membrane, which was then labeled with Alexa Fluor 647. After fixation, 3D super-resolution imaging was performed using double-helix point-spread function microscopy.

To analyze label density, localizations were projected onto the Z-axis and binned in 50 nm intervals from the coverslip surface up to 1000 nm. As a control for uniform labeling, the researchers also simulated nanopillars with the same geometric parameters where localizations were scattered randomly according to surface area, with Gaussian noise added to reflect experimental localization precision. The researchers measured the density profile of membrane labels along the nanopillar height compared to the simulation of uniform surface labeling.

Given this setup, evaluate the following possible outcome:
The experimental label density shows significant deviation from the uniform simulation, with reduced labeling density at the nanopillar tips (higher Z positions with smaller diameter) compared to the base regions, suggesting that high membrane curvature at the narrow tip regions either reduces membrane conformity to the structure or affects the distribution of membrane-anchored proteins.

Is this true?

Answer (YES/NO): NO